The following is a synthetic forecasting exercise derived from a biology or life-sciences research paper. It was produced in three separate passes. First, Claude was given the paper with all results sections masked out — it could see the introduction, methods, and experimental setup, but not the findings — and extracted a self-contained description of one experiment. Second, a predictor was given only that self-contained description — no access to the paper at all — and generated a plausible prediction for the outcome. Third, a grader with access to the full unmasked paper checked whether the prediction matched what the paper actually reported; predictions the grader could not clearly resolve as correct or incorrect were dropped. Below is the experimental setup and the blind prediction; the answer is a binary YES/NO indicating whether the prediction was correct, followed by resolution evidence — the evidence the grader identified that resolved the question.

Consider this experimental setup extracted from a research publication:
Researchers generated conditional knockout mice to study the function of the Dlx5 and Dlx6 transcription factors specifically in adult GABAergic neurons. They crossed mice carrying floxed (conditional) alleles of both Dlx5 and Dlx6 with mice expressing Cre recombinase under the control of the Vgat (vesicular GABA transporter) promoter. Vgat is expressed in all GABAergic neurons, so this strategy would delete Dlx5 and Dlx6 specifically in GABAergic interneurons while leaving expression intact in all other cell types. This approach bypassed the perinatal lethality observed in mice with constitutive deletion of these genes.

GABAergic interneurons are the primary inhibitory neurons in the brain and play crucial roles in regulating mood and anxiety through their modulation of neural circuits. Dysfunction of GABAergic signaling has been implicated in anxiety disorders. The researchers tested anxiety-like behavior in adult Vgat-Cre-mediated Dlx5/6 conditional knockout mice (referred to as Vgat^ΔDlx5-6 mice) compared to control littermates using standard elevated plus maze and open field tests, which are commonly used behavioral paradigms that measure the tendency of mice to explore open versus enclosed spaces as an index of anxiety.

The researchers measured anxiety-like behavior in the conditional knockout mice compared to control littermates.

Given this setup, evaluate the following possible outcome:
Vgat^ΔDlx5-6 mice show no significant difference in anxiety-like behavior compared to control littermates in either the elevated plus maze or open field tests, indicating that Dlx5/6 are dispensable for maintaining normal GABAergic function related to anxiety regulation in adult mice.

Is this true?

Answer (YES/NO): NO